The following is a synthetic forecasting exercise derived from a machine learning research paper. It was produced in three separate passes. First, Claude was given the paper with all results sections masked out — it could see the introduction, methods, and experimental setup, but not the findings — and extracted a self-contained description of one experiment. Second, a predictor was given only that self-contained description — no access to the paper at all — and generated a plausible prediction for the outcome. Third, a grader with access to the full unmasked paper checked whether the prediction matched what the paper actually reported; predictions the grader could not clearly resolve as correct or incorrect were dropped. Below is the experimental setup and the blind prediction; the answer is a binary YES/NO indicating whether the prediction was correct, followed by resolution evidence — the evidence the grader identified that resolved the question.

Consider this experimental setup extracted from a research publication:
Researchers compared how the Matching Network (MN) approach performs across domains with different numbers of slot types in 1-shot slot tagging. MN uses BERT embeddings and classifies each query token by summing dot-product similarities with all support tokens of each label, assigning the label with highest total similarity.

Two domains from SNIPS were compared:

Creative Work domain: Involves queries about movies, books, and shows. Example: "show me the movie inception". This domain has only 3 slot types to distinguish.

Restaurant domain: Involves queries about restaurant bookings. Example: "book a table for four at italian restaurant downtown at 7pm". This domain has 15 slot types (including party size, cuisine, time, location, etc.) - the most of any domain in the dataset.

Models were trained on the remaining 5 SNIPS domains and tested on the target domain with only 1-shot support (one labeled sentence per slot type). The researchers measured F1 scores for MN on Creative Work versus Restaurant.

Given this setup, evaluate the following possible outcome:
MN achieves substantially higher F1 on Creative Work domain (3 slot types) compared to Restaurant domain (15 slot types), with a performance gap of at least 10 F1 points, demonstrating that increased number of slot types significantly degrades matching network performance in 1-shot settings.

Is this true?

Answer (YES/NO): YES